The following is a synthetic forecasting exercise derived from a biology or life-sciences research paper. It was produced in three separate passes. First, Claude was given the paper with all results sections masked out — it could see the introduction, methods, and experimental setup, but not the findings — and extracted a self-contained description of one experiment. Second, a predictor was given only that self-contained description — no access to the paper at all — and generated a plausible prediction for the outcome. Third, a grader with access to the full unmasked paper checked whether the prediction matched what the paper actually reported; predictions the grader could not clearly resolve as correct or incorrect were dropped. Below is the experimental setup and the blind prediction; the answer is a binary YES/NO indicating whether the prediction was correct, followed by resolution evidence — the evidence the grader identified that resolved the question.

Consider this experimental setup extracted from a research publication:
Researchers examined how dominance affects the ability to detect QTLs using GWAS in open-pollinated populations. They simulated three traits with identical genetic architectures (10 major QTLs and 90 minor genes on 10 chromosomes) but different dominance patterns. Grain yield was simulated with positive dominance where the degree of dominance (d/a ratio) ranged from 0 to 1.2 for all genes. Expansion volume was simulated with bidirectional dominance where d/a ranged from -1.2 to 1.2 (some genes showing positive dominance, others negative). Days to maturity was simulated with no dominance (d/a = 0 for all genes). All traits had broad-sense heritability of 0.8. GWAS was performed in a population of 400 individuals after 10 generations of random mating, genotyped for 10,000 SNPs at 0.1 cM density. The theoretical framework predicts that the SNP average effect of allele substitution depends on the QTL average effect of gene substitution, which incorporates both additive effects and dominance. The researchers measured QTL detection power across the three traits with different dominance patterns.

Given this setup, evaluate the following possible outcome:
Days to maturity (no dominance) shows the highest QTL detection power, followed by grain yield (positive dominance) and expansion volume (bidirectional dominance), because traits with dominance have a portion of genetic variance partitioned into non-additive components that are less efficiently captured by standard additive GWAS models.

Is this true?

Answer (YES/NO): NO